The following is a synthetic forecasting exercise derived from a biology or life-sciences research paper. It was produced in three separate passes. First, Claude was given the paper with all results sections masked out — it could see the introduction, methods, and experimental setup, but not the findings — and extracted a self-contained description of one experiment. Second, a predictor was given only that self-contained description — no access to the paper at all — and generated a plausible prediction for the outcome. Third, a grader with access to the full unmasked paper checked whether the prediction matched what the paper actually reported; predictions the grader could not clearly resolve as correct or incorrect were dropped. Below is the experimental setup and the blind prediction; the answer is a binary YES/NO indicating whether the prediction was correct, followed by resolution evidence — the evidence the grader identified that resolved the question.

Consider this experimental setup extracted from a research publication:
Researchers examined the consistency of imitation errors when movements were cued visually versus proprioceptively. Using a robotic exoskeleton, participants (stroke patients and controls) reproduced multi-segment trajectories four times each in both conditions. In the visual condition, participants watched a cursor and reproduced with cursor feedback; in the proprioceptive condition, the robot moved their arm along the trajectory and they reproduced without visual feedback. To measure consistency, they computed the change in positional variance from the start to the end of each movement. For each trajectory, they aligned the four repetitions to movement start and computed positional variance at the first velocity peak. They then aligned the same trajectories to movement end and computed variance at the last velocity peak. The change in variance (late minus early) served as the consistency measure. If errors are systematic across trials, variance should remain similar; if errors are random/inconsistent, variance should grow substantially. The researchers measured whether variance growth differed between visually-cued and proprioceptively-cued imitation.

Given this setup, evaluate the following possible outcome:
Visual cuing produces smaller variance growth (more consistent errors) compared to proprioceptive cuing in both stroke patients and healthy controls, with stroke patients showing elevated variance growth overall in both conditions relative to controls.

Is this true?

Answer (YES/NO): NO